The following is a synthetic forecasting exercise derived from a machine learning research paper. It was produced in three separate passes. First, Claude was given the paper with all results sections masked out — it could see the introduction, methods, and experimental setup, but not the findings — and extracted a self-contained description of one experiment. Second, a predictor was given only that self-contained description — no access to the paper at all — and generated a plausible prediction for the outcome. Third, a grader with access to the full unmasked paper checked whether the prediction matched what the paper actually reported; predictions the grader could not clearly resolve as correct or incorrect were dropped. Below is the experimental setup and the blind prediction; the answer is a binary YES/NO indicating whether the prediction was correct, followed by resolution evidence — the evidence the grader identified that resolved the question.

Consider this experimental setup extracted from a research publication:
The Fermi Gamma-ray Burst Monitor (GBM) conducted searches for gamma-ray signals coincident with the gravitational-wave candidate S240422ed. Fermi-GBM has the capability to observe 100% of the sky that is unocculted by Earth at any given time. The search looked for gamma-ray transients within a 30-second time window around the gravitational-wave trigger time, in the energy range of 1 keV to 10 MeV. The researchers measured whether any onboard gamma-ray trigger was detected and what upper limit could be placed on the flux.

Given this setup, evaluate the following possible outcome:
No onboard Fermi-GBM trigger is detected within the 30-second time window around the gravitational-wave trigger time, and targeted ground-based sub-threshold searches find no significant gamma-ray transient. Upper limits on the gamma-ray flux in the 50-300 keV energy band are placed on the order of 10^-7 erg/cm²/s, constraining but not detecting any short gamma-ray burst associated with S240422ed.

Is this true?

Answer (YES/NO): NO